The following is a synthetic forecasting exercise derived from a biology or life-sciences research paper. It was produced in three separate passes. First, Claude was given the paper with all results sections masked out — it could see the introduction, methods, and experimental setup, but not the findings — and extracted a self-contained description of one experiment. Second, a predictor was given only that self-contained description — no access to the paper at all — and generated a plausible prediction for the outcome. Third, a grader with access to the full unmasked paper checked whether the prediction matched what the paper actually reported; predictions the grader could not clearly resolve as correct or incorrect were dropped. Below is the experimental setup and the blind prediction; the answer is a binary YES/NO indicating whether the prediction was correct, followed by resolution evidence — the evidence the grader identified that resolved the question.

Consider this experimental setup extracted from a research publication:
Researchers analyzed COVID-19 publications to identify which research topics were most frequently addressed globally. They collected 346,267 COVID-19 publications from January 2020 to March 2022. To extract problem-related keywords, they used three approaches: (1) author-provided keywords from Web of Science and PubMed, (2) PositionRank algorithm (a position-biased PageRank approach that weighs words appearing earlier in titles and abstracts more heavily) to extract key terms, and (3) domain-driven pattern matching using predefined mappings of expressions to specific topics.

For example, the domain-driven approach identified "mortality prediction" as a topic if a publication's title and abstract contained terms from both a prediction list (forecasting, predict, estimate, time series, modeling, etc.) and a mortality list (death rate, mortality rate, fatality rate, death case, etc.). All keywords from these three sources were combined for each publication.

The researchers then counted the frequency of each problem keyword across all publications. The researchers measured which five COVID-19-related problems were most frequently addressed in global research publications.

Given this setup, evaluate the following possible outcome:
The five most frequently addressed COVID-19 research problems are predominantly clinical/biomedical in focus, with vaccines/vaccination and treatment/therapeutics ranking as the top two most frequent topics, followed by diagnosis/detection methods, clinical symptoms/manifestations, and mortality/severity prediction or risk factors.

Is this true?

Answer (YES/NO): NO